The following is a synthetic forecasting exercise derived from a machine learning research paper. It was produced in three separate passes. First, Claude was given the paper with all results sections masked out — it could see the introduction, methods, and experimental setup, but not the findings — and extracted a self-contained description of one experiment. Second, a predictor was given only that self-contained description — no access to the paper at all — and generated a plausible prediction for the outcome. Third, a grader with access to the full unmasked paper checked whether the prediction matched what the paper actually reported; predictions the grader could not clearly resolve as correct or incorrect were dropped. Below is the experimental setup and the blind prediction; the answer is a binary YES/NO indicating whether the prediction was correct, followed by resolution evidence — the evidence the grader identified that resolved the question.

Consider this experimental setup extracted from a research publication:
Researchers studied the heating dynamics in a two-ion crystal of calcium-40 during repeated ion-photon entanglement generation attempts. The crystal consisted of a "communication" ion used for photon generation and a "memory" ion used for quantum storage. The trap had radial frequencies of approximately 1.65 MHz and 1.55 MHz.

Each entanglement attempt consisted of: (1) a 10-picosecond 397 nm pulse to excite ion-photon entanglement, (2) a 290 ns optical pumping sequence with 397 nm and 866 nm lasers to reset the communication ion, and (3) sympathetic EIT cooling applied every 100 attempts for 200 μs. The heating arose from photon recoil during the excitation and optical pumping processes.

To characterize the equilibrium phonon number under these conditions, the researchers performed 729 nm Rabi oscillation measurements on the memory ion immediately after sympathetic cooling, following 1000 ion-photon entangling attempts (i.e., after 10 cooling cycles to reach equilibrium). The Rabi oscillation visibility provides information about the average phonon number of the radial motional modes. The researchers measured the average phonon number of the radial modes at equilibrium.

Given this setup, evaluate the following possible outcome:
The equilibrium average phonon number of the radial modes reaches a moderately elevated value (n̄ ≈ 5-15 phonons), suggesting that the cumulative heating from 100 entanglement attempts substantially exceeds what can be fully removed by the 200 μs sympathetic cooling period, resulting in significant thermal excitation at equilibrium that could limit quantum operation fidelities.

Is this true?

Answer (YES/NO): NO